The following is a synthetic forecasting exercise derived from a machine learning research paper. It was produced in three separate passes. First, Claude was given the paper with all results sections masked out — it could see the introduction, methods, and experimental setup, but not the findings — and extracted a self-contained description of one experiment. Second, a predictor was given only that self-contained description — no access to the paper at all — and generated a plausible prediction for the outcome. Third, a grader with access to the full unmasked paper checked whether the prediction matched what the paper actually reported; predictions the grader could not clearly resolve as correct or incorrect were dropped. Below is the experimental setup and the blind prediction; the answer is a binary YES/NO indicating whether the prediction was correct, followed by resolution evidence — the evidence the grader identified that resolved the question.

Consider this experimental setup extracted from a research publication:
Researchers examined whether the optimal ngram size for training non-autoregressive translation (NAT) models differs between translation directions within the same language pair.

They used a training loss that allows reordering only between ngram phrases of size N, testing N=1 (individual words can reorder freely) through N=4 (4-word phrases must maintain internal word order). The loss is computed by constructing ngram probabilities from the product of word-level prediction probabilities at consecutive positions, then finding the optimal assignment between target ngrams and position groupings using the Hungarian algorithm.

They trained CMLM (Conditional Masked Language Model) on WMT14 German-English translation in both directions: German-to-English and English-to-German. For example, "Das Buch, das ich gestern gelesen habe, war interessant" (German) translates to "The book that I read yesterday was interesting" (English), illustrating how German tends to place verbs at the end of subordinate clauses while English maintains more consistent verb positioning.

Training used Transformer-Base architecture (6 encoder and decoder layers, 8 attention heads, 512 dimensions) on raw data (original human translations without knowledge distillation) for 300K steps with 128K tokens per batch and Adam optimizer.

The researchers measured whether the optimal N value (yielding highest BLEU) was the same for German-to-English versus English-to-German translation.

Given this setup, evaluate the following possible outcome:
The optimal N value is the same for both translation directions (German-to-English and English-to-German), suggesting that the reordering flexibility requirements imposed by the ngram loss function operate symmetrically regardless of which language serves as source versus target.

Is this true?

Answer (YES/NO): YES